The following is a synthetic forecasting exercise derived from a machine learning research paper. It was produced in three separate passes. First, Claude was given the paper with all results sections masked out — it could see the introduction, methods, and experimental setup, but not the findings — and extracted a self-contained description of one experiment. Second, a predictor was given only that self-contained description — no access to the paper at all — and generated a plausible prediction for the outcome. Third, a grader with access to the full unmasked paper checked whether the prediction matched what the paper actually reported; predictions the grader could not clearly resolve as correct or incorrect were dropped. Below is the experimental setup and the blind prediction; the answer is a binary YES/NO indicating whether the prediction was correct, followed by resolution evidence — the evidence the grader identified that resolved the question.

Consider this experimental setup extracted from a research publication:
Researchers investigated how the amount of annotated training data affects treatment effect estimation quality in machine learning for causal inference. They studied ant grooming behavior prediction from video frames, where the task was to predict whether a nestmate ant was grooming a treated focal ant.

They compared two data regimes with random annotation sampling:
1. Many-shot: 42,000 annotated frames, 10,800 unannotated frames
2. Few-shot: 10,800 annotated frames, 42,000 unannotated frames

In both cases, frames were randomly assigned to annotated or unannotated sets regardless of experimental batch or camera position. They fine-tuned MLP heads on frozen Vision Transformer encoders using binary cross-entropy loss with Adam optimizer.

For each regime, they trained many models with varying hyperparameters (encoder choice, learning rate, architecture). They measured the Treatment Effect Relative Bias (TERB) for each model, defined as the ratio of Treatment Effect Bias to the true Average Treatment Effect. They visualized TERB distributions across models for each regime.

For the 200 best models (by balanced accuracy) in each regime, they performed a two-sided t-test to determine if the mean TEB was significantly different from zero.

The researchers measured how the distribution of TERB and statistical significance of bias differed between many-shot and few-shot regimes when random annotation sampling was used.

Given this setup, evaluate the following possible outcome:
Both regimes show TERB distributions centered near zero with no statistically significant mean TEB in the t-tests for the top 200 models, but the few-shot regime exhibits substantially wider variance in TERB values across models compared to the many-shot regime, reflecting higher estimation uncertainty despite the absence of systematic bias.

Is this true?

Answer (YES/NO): NO